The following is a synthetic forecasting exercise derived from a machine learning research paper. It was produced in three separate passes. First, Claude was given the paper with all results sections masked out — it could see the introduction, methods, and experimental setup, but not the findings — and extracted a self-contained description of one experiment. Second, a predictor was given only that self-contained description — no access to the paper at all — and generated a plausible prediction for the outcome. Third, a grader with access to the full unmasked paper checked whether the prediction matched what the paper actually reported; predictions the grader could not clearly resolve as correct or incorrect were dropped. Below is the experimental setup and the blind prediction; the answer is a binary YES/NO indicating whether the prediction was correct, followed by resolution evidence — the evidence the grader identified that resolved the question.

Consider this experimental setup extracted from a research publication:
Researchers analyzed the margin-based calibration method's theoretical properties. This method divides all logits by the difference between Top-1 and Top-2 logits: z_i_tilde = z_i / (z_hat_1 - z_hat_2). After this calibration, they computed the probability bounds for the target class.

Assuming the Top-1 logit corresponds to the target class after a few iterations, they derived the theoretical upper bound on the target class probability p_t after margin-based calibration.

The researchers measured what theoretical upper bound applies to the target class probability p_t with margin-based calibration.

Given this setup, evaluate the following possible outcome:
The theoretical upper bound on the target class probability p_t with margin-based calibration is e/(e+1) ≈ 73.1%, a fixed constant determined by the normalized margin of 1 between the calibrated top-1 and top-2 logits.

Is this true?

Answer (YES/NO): YES